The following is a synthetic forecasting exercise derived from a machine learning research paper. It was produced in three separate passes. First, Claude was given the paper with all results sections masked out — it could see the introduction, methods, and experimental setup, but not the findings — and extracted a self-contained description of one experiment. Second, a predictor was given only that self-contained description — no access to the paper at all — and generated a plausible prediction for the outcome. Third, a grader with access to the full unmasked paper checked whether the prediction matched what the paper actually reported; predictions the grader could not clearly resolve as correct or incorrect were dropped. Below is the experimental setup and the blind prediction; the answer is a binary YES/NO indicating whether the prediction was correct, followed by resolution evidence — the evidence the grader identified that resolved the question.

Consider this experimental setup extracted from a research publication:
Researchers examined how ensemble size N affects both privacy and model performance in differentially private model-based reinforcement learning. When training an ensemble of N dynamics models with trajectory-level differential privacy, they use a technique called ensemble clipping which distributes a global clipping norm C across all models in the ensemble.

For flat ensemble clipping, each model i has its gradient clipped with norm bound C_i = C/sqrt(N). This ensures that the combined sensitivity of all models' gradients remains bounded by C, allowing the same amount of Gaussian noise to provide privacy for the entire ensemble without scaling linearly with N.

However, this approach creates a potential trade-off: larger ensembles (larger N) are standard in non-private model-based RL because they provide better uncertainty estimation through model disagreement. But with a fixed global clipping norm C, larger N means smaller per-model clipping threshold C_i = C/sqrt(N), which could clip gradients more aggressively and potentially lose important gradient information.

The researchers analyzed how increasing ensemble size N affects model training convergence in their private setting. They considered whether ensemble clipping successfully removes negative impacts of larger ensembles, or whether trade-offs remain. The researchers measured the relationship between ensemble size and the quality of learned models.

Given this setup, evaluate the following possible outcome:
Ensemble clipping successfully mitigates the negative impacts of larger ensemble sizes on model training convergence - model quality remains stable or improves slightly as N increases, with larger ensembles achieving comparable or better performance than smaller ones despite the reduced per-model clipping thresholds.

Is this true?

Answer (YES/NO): NO